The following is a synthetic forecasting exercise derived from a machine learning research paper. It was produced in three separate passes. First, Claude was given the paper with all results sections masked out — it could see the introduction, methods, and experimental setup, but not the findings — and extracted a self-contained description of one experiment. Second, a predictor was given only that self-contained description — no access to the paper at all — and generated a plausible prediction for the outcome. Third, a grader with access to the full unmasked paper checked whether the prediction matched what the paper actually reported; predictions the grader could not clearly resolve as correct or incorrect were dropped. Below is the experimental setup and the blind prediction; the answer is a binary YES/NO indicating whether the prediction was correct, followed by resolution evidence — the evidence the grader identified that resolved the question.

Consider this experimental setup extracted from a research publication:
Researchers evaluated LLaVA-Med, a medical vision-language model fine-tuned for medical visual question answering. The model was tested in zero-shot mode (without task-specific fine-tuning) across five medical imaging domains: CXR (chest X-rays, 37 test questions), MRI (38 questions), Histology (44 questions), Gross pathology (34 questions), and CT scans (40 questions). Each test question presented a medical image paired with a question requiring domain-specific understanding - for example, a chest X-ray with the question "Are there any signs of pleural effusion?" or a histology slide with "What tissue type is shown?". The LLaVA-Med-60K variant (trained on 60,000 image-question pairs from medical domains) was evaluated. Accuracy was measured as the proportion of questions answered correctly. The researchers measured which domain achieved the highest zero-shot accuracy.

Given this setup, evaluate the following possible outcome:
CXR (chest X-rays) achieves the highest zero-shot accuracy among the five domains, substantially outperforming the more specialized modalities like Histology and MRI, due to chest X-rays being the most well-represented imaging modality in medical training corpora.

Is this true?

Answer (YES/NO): YES